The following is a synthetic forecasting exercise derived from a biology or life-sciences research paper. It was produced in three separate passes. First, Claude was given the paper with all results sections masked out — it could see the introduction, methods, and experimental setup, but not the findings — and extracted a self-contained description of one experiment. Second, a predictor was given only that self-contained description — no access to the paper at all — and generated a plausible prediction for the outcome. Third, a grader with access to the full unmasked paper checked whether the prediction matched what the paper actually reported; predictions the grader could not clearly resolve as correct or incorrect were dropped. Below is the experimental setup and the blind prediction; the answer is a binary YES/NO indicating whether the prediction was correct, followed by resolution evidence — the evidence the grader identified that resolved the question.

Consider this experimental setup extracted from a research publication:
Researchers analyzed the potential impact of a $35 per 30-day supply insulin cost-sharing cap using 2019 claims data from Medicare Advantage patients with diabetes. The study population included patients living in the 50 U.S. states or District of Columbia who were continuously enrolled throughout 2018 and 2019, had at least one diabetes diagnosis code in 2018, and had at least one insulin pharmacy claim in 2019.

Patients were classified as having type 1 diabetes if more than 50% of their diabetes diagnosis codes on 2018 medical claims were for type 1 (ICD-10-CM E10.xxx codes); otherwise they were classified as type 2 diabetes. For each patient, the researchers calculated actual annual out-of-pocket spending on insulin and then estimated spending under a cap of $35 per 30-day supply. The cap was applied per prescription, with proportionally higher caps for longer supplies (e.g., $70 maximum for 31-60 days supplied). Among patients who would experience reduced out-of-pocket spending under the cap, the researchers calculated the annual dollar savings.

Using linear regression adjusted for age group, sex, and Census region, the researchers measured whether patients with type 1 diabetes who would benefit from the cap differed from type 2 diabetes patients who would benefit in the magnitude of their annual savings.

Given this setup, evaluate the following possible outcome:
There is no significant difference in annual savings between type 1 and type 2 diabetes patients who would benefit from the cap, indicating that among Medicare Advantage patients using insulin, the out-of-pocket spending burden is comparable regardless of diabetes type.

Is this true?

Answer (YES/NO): NO